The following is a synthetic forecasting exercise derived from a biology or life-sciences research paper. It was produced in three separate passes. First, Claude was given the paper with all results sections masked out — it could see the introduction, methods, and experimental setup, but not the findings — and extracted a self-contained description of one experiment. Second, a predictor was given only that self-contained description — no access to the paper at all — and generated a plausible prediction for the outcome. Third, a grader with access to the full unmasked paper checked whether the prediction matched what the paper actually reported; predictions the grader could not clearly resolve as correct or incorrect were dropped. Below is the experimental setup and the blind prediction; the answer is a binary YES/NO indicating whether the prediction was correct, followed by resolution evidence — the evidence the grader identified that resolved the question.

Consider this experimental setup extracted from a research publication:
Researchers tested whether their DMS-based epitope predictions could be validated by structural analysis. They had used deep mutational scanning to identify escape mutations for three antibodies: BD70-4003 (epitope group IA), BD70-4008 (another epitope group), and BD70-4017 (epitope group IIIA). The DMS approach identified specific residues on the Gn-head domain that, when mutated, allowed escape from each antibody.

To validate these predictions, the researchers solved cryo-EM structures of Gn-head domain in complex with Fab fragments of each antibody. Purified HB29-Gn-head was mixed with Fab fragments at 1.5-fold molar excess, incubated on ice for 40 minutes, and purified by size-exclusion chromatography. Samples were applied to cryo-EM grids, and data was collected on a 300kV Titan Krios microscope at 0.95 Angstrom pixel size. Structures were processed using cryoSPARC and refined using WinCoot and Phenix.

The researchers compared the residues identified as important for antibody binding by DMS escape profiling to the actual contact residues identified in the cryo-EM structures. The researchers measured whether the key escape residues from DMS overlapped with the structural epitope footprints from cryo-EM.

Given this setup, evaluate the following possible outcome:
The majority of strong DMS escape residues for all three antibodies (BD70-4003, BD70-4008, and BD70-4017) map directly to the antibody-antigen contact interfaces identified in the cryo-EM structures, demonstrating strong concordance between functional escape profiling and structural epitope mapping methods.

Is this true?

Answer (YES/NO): YES